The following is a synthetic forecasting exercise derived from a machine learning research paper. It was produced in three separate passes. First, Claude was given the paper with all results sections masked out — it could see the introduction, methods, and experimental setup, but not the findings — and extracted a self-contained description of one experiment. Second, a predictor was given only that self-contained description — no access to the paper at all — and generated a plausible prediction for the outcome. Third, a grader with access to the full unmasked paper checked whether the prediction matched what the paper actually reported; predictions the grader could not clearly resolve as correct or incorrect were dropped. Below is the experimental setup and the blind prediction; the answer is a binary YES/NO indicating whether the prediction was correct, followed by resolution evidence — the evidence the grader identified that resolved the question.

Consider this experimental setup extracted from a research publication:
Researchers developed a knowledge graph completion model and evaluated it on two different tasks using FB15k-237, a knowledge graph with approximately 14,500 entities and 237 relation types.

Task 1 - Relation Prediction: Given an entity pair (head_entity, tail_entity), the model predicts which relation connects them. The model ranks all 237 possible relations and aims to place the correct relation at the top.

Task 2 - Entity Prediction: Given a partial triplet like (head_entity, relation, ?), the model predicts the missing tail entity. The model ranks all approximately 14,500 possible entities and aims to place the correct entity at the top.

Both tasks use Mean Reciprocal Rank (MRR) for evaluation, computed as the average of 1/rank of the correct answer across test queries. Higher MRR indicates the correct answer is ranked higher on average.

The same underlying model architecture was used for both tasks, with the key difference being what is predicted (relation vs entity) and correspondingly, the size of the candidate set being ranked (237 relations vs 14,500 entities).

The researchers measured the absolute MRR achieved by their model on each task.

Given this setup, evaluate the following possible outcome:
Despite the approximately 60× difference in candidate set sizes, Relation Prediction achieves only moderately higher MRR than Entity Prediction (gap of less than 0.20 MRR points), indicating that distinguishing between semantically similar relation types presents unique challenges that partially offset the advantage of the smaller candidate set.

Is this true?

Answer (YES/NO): NO